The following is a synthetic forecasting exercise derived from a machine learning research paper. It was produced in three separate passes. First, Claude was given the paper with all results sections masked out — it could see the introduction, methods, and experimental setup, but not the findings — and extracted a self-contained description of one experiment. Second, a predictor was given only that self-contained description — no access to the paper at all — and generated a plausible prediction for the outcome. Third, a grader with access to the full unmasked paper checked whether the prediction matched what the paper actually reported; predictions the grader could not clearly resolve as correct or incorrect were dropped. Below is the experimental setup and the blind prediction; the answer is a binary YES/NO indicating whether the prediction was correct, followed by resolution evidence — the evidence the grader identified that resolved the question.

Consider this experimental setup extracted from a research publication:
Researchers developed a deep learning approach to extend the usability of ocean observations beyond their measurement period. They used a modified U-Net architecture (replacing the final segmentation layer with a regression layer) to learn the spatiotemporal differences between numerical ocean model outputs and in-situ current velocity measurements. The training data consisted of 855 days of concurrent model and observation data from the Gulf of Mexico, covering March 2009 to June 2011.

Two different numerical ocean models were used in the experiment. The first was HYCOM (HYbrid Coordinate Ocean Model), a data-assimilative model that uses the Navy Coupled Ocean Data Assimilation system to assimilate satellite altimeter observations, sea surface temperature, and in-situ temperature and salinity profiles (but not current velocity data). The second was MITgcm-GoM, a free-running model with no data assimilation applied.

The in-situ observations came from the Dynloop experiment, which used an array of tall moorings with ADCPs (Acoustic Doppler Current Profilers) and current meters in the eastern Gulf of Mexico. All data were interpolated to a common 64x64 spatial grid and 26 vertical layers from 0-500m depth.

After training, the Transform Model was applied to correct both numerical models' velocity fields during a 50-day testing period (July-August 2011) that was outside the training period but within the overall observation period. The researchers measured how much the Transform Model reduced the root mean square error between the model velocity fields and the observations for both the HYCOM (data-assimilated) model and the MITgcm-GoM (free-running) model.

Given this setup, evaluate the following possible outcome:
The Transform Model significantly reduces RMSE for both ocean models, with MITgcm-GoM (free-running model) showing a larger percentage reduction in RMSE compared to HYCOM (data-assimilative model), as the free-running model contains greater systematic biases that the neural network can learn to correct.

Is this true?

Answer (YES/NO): NO